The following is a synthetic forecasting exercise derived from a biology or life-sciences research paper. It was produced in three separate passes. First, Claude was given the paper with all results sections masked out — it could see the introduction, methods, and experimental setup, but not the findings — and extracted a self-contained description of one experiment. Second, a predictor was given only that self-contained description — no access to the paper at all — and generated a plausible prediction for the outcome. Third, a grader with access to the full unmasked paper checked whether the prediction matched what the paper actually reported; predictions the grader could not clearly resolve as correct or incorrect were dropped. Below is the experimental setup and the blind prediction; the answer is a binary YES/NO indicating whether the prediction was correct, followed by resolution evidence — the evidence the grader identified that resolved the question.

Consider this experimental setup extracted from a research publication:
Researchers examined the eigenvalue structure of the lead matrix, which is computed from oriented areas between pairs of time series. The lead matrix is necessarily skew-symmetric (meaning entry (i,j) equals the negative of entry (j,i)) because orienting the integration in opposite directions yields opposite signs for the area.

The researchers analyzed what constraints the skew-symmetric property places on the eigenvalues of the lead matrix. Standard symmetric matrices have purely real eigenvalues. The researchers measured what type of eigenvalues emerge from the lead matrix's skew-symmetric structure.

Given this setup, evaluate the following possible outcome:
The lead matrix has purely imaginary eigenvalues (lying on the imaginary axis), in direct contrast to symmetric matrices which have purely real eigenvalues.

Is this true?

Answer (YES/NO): YES